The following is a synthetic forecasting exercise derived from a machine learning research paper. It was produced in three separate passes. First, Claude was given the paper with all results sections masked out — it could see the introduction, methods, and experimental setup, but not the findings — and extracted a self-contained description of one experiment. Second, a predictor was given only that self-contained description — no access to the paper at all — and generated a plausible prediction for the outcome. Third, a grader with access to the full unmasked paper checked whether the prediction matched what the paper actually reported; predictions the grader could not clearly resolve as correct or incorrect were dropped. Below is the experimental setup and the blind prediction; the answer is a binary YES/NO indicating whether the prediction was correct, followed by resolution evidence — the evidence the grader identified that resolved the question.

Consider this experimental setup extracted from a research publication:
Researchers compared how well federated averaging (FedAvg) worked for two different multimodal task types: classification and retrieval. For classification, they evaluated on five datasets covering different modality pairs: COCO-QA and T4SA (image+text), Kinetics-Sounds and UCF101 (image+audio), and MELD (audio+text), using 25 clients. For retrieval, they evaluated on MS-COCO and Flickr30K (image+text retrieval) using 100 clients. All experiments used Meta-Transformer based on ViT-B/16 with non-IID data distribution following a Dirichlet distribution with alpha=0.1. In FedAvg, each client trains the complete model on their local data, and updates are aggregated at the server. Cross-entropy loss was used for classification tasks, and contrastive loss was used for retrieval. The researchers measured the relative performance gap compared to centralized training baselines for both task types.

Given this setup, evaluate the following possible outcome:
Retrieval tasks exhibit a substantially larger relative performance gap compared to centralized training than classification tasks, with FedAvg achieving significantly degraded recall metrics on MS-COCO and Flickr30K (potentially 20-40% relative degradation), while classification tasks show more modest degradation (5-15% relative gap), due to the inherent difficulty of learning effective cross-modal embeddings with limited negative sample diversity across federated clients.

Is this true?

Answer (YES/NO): NO